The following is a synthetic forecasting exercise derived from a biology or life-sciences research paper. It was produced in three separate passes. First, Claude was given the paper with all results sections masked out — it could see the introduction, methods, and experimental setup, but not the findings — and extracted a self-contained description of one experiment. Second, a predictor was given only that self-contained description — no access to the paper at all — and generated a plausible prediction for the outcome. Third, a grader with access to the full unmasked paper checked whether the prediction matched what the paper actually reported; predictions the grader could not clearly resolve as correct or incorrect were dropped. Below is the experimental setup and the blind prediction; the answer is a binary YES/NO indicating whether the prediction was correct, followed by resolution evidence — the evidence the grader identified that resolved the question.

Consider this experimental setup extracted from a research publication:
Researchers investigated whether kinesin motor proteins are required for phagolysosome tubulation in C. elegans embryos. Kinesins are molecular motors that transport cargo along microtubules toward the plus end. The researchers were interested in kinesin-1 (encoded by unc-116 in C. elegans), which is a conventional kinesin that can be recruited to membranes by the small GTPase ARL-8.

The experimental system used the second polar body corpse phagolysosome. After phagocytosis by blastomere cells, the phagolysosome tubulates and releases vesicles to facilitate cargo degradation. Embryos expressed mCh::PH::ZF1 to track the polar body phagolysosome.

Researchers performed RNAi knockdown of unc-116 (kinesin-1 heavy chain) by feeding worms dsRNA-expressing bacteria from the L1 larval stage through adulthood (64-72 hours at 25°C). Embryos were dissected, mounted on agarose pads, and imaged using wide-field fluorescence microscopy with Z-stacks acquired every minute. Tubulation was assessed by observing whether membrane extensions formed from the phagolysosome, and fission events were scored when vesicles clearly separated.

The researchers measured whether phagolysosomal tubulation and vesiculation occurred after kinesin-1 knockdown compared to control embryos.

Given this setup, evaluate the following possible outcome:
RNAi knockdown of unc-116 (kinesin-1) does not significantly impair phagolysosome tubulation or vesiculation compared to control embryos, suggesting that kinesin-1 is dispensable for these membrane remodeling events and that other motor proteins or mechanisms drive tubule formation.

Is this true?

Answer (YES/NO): NO